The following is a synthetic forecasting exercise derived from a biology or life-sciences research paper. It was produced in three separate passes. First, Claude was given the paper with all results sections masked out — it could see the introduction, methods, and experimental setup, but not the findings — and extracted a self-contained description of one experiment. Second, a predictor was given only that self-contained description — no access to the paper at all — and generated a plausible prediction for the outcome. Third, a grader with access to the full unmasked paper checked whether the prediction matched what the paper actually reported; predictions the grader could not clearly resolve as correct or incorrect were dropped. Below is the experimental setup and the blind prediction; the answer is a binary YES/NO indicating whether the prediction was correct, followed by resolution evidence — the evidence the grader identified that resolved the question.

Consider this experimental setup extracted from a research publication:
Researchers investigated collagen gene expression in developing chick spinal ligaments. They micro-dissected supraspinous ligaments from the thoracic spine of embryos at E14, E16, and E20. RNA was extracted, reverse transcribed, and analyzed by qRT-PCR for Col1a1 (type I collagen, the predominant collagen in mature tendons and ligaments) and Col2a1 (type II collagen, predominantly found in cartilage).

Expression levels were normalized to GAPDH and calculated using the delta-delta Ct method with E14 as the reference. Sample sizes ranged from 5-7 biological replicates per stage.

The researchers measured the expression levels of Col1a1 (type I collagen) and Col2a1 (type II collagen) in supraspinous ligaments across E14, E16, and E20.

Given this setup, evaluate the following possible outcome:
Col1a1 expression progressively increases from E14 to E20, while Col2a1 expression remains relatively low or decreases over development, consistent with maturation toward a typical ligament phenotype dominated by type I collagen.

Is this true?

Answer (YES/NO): NO